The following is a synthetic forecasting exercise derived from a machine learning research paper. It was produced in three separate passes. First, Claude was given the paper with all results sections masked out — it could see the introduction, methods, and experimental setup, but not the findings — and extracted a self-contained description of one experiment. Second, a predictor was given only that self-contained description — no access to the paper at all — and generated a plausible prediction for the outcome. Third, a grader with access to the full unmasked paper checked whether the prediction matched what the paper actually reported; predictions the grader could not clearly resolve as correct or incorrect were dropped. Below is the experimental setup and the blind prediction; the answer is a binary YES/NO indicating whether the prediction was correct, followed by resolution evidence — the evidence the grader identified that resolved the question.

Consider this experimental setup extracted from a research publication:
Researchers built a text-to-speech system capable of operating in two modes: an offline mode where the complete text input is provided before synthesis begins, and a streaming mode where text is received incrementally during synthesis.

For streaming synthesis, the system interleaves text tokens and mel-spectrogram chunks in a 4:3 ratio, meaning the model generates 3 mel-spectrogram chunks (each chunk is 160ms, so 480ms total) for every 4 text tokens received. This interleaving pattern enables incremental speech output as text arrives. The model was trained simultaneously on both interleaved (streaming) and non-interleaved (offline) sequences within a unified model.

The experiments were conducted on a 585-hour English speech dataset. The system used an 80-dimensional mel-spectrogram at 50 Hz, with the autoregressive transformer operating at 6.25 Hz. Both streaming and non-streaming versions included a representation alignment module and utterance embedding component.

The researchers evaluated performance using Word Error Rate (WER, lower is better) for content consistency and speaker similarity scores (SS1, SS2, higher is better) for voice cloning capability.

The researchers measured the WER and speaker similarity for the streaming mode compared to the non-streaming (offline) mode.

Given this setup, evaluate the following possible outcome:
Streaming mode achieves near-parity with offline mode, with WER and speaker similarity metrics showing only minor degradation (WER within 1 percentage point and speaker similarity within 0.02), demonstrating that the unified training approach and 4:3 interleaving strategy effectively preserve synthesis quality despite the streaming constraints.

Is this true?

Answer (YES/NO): NO